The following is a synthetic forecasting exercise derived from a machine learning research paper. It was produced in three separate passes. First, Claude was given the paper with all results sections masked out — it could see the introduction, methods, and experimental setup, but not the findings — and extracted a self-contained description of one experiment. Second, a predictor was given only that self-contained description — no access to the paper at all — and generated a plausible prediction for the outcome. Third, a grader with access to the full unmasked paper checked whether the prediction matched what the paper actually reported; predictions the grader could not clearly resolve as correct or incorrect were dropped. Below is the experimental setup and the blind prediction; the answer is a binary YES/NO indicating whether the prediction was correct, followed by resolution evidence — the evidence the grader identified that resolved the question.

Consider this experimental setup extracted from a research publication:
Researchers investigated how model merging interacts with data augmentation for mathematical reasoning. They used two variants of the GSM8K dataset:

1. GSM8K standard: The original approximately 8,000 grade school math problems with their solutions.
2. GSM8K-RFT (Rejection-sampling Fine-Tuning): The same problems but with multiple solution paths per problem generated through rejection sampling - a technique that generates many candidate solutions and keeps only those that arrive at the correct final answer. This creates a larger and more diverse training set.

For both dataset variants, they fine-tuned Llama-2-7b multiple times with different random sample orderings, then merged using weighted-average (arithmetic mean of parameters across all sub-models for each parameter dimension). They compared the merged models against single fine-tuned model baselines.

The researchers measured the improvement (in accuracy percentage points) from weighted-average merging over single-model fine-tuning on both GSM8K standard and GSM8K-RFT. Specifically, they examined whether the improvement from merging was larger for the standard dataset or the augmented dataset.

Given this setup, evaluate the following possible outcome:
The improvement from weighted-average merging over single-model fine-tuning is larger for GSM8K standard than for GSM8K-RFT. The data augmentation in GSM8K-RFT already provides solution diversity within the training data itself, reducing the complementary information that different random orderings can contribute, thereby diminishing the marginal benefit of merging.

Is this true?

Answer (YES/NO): YES